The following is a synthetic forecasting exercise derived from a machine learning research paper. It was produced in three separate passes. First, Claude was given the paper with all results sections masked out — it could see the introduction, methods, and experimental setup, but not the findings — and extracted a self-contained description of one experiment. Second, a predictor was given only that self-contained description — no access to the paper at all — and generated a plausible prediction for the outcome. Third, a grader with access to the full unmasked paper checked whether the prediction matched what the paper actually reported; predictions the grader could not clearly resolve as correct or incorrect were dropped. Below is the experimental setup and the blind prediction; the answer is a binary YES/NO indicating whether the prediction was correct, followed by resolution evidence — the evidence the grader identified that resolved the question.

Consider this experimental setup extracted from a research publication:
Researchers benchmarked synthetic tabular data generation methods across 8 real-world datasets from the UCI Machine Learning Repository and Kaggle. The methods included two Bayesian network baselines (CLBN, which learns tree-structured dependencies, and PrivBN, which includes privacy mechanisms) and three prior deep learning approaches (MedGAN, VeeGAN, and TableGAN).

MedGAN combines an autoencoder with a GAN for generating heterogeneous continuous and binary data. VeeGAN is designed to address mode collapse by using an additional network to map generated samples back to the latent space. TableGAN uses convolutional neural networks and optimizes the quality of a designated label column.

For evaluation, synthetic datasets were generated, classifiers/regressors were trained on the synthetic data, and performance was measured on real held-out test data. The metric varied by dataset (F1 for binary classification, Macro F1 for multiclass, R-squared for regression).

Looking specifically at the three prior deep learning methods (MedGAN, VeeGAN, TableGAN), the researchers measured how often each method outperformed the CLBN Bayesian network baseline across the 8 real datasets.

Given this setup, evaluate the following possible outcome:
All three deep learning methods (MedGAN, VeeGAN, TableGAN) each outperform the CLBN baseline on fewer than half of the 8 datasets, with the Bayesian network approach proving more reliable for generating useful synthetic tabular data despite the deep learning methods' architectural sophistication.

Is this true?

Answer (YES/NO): YES